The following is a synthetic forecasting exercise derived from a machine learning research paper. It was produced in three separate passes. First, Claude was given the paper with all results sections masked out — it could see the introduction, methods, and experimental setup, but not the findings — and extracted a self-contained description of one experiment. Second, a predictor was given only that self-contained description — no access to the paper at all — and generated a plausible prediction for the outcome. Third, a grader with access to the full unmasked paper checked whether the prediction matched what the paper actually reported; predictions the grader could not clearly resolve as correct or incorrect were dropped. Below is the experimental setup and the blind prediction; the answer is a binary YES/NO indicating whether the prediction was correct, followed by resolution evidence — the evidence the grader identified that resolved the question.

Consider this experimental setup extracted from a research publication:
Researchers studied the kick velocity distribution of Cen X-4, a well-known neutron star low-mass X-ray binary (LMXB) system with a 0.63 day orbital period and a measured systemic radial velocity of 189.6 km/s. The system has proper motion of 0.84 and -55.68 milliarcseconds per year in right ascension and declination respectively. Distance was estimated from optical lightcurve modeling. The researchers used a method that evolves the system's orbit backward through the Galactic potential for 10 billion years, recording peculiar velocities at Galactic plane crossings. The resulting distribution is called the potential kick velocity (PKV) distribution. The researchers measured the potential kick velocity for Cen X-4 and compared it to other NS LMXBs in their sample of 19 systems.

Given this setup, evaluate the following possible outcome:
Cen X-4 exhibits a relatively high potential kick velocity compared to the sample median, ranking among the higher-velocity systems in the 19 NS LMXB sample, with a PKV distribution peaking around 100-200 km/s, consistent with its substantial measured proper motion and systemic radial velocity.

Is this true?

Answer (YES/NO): NO